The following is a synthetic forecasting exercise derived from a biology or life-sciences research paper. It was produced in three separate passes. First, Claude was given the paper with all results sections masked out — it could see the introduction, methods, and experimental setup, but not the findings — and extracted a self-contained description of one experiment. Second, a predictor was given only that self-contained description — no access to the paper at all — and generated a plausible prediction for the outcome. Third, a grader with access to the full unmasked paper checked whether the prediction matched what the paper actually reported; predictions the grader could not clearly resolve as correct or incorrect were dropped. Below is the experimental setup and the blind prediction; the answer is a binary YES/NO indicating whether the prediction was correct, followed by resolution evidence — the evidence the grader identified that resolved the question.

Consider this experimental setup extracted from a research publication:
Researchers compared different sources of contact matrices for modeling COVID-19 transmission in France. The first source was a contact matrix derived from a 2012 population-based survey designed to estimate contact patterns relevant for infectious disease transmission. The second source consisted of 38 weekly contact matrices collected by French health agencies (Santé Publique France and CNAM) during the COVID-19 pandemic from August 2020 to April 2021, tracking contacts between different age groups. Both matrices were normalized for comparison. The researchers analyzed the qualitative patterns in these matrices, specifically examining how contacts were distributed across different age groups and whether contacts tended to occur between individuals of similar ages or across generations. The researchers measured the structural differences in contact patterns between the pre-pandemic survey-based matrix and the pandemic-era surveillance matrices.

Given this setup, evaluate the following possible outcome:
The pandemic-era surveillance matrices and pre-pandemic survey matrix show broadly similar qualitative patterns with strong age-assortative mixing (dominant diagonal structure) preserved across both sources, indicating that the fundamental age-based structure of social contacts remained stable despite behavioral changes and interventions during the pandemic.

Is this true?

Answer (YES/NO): NO